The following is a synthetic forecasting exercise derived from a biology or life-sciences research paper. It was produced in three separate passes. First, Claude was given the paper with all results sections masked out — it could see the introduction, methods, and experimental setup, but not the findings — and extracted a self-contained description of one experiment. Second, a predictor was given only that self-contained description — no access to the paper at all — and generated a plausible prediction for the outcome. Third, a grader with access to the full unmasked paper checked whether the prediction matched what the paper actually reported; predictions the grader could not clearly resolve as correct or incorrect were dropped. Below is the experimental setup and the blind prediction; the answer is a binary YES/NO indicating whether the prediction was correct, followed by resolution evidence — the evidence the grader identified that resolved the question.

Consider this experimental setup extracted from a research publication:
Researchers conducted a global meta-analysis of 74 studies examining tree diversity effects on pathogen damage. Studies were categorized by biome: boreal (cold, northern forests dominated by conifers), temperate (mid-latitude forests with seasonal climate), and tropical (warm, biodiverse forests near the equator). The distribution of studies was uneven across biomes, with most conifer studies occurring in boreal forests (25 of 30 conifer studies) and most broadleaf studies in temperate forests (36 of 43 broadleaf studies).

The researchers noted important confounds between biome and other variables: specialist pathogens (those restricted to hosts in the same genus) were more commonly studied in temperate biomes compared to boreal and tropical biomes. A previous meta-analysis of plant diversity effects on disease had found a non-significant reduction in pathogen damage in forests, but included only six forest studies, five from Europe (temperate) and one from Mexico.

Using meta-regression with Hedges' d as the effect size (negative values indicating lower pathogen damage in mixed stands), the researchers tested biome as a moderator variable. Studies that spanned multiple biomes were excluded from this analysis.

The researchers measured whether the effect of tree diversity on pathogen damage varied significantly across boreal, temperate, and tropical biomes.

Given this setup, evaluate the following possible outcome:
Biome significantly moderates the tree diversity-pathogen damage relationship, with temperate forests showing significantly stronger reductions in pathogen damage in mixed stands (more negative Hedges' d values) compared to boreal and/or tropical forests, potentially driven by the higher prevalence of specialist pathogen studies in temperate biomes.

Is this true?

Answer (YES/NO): NO